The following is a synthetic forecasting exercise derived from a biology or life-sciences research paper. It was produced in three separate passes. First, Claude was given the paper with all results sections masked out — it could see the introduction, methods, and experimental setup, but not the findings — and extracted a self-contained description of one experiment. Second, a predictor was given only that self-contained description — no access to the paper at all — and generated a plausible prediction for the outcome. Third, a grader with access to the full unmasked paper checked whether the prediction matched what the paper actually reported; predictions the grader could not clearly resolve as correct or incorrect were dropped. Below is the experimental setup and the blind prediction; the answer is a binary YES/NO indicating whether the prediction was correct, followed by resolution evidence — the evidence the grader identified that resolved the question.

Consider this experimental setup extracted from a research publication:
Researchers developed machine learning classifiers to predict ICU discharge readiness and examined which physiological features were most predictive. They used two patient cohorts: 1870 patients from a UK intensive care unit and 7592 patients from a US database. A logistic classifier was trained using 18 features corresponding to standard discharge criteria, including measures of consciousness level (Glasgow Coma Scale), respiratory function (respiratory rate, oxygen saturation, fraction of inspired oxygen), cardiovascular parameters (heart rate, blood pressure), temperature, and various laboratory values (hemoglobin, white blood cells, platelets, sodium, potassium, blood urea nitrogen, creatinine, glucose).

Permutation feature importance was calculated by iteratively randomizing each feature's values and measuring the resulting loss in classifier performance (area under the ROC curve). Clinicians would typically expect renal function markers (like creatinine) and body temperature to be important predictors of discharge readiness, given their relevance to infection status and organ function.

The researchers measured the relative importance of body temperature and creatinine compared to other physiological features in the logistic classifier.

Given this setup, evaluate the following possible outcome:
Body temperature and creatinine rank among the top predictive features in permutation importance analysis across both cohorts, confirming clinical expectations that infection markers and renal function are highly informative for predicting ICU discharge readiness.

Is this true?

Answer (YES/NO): NO